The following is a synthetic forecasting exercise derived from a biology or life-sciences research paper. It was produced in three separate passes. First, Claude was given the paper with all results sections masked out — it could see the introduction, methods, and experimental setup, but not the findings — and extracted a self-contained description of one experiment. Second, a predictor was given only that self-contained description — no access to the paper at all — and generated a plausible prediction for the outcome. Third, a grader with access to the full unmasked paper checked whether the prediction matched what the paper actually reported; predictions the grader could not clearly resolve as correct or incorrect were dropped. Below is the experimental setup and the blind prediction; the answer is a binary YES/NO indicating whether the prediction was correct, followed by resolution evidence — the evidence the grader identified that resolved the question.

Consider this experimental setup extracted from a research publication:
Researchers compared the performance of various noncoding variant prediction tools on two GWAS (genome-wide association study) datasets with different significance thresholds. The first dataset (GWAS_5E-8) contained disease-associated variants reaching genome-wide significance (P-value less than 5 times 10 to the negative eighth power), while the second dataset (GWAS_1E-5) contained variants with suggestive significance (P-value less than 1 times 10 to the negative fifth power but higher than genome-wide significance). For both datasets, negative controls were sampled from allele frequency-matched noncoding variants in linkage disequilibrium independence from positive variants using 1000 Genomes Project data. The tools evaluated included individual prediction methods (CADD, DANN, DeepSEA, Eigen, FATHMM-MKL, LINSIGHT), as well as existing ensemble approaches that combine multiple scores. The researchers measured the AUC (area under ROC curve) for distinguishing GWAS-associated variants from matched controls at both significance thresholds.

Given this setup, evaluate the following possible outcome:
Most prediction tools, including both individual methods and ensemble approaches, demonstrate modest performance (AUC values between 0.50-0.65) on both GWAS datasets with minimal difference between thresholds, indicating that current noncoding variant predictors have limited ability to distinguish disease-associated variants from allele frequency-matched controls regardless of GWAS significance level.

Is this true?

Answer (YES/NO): NO